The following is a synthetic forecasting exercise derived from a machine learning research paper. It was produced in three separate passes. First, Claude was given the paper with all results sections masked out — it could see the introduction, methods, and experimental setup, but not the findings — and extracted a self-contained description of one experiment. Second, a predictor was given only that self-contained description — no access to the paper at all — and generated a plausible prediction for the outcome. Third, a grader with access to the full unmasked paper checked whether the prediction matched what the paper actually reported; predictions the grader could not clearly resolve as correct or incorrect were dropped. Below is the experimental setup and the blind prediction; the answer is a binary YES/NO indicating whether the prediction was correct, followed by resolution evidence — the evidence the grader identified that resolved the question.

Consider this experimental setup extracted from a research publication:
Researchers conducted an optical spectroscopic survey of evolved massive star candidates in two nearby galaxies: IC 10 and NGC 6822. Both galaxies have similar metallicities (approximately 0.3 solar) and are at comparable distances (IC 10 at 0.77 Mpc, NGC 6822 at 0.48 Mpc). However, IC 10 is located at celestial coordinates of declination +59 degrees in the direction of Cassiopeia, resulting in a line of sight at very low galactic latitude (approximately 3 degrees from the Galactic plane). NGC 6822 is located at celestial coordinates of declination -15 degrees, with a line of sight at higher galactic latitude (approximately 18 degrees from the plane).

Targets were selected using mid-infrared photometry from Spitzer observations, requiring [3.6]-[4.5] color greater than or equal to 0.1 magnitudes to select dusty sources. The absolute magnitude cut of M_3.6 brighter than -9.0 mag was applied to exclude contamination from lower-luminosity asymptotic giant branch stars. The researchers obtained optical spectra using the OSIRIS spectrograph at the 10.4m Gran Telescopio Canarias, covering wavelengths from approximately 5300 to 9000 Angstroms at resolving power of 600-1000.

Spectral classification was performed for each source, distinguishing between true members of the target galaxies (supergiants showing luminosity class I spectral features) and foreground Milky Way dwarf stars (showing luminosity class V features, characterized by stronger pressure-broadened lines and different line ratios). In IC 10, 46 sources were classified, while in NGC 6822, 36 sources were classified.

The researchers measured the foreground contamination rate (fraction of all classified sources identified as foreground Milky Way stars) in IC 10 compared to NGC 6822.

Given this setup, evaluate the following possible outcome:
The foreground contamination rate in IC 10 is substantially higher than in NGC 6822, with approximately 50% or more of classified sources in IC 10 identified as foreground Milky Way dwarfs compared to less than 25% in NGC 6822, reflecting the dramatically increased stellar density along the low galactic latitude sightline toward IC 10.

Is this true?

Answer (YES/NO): NO